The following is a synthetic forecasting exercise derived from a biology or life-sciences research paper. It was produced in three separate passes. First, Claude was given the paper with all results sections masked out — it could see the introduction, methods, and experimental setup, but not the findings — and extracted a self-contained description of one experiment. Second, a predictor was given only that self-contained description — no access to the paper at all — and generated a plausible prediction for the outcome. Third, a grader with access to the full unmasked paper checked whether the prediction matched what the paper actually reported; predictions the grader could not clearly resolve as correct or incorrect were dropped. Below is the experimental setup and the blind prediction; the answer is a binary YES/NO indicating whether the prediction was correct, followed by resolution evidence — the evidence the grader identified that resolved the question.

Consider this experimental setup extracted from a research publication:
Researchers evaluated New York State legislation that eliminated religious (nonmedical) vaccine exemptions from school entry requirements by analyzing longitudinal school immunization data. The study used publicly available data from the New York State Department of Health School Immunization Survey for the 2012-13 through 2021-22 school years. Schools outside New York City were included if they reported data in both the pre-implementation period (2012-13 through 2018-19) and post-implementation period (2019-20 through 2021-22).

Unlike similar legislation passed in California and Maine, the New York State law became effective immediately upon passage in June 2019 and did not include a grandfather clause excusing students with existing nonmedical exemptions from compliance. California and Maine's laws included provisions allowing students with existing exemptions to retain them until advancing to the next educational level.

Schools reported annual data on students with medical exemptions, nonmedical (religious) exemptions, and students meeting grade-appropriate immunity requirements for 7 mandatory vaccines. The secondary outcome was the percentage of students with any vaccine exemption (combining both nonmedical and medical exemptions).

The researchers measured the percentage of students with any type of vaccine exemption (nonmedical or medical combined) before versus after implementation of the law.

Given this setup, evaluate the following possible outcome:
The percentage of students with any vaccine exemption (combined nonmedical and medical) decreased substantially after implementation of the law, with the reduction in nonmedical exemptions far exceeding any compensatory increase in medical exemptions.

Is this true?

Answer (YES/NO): YES